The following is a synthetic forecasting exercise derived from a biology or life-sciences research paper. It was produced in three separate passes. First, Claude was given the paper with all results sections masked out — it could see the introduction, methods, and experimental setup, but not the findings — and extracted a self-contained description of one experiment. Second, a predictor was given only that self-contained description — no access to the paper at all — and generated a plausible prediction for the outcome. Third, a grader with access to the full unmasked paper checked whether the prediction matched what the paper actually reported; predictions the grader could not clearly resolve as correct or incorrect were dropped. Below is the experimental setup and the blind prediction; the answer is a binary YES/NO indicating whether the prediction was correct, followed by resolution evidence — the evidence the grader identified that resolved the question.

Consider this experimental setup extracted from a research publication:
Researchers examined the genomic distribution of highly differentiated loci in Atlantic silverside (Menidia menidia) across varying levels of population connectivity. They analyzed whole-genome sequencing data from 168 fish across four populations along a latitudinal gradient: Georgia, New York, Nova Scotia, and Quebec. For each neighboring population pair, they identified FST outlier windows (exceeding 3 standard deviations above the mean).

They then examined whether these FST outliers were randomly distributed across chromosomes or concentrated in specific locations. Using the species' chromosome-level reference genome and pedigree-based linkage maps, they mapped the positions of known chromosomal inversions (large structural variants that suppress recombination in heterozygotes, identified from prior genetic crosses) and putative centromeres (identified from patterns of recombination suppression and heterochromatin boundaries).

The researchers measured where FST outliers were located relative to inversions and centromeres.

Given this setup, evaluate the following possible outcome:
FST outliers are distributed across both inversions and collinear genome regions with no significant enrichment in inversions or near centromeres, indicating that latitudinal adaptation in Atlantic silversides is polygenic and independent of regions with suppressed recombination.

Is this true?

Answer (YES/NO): NO